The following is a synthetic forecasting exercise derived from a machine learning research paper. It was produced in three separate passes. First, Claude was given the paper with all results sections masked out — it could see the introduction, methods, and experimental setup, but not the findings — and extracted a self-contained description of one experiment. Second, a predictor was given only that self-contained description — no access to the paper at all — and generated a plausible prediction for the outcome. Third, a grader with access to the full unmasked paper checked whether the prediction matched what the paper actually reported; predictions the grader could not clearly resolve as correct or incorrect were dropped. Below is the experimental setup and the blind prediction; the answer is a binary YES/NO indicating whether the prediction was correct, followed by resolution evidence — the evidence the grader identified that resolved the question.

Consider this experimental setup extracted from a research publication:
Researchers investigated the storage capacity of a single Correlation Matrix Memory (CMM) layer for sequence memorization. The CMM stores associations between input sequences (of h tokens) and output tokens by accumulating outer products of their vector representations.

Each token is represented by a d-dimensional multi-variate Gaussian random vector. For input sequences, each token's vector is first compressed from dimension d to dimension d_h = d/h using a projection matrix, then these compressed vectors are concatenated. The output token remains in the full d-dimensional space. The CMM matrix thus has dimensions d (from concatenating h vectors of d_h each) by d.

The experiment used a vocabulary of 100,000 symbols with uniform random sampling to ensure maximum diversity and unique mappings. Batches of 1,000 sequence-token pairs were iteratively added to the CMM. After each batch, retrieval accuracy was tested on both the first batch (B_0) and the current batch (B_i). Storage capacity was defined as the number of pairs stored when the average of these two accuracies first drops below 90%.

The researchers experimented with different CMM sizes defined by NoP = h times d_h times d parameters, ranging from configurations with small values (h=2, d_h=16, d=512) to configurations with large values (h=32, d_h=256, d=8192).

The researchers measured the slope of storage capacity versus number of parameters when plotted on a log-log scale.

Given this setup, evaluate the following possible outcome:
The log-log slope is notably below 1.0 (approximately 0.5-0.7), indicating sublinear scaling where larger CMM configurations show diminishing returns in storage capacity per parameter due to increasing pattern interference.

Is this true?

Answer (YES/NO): NO